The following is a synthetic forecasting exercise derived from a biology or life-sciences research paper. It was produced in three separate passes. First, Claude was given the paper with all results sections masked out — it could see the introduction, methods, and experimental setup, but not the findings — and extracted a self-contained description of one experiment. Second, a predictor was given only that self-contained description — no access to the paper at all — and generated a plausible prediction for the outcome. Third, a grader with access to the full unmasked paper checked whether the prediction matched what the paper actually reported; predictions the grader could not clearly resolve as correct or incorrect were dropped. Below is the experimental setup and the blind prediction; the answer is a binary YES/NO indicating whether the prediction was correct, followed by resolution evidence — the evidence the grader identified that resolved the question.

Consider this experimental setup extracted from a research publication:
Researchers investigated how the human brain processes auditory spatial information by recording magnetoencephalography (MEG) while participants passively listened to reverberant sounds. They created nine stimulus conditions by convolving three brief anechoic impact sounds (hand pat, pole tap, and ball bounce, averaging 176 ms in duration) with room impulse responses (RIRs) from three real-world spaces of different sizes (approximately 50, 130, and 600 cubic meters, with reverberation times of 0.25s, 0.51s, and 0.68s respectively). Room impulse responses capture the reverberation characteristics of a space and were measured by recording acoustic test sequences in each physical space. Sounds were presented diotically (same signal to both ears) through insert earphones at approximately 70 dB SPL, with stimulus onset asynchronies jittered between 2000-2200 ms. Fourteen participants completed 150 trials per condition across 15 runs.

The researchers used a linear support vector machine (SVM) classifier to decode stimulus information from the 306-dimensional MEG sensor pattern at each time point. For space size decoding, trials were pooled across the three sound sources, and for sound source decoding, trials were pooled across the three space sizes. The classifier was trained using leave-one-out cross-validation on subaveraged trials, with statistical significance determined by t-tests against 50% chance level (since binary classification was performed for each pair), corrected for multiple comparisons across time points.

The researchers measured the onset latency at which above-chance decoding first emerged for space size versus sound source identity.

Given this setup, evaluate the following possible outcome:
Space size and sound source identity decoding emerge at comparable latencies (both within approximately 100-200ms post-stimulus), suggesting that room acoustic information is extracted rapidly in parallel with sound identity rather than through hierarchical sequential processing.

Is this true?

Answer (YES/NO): NO